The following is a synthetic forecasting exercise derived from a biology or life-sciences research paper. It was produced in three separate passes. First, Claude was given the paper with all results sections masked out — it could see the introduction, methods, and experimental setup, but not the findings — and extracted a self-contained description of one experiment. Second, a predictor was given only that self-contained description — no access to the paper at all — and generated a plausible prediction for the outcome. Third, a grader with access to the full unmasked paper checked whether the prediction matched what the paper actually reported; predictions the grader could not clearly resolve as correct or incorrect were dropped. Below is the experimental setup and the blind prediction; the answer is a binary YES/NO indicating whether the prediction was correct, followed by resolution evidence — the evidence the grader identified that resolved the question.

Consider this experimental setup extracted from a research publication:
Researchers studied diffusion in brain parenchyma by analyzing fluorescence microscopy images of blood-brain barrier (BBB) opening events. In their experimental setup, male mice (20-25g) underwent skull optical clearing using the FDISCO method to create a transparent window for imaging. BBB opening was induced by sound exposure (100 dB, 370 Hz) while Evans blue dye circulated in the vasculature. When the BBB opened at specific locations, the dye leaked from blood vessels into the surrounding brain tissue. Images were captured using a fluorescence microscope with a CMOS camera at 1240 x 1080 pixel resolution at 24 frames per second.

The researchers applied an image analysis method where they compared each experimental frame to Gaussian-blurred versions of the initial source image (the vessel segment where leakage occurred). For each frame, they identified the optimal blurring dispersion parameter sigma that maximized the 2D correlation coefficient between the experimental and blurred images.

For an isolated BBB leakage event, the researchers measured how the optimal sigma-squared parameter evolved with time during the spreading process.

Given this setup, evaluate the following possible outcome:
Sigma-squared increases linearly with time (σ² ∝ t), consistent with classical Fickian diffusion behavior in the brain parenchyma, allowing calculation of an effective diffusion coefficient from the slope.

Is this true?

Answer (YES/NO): YES